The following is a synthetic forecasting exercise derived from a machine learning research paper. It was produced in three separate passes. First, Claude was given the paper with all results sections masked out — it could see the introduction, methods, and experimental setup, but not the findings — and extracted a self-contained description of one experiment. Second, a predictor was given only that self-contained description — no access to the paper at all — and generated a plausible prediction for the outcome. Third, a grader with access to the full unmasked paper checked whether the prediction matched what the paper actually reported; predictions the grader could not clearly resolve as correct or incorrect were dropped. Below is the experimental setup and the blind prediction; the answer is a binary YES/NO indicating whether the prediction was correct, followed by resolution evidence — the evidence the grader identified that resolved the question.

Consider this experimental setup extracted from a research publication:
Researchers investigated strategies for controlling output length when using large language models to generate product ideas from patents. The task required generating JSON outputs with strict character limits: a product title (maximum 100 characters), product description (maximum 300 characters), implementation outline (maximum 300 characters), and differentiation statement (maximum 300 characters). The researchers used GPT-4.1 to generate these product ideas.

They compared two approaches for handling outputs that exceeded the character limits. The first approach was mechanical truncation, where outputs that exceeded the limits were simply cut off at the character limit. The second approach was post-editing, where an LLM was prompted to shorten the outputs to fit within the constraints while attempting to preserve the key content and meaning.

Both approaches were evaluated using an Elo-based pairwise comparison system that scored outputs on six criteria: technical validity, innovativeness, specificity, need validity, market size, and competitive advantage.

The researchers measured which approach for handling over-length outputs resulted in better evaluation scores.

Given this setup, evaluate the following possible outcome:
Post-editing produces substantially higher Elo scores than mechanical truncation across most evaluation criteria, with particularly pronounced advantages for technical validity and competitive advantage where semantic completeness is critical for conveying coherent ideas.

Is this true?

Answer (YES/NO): NO